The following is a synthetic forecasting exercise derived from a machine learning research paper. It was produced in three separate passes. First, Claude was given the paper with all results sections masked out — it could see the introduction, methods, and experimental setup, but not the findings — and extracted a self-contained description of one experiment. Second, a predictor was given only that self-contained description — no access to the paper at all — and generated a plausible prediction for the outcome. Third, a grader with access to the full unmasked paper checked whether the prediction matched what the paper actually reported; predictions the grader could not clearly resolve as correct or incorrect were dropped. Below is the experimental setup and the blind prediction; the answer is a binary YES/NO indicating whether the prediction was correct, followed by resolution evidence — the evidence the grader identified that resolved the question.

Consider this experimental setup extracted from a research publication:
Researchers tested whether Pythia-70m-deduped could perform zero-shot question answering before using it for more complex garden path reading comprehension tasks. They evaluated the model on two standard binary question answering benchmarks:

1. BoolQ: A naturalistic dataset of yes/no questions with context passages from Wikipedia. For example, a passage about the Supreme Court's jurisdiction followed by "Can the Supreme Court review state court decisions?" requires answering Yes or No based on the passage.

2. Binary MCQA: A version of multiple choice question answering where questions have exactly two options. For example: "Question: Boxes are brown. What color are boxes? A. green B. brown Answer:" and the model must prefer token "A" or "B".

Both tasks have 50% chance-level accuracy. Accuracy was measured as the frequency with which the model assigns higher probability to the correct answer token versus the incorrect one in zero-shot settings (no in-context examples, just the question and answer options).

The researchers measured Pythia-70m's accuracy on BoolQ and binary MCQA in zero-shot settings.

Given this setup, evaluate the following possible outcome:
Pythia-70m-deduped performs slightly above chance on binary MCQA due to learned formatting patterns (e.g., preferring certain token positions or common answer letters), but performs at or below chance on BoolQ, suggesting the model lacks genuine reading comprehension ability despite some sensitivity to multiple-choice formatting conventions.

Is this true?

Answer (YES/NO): NO